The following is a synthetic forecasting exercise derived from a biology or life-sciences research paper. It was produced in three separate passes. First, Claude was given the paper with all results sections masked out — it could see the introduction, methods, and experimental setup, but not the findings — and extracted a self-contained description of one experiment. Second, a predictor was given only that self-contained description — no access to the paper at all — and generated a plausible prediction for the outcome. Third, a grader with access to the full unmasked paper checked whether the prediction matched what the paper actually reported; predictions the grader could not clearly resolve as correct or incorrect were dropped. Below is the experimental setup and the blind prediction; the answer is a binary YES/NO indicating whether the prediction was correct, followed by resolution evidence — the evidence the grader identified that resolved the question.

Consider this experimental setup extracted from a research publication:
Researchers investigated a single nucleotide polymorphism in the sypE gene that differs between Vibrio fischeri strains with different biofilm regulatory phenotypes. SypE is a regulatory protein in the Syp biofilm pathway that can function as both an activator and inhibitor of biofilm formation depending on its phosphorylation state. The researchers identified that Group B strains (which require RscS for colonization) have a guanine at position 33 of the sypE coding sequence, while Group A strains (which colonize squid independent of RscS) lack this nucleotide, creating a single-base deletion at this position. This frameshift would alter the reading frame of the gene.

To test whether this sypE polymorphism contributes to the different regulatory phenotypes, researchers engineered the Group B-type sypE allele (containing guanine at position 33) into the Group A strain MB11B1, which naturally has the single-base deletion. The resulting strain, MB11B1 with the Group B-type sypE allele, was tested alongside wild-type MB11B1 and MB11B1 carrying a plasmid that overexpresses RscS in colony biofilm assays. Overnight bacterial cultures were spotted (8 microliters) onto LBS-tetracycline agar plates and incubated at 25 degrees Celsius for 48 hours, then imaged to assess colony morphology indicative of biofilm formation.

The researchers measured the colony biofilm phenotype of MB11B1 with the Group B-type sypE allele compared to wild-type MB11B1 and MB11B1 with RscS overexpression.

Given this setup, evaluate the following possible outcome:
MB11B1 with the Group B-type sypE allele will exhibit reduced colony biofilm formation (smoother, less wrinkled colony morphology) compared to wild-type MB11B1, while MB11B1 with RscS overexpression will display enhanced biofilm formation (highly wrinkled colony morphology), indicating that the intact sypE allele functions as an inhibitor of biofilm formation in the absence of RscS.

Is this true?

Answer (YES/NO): NO